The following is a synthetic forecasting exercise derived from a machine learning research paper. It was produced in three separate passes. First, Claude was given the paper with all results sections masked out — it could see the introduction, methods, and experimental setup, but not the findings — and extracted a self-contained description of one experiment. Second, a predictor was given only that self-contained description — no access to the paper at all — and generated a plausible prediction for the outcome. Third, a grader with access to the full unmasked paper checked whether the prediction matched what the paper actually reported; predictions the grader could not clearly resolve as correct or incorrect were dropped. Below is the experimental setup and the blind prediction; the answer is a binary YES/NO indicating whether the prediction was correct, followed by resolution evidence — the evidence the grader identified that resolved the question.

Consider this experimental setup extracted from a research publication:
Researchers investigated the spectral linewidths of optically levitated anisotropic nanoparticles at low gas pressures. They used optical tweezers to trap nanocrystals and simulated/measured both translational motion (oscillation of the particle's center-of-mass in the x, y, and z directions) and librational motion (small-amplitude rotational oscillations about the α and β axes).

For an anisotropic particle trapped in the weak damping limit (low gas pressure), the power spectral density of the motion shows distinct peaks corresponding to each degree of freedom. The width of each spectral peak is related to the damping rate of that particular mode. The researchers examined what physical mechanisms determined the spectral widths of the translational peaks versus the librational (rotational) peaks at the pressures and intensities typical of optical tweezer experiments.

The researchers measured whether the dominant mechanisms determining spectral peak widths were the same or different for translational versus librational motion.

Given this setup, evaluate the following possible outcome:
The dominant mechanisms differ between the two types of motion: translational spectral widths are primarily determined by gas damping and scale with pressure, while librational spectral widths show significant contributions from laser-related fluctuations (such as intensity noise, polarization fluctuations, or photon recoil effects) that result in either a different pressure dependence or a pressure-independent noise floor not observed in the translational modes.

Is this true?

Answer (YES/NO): NO